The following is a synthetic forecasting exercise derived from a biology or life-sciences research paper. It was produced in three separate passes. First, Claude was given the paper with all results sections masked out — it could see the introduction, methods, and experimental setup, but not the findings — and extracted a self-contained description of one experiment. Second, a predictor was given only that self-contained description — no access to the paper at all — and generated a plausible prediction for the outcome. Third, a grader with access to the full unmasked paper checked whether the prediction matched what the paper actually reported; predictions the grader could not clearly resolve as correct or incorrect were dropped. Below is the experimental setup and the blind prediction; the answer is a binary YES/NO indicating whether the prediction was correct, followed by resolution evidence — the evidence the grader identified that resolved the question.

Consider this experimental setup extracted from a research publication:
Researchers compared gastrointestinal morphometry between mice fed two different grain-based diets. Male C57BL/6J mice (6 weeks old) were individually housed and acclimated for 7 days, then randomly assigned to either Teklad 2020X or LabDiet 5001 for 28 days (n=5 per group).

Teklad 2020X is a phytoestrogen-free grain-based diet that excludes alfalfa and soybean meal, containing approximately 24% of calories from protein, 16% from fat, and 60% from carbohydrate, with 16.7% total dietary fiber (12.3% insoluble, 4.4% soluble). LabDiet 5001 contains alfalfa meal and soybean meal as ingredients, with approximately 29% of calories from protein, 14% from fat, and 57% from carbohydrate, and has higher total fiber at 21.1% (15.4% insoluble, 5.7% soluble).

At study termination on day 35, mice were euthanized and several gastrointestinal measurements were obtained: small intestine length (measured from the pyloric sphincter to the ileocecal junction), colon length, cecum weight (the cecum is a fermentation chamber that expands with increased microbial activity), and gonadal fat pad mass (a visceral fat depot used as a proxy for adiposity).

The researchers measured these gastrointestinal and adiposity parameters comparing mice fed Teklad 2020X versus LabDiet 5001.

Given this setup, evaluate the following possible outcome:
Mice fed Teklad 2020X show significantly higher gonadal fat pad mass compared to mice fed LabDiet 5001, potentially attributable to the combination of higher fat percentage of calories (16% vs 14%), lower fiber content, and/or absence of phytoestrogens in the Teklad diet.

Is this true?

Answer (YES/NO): NO